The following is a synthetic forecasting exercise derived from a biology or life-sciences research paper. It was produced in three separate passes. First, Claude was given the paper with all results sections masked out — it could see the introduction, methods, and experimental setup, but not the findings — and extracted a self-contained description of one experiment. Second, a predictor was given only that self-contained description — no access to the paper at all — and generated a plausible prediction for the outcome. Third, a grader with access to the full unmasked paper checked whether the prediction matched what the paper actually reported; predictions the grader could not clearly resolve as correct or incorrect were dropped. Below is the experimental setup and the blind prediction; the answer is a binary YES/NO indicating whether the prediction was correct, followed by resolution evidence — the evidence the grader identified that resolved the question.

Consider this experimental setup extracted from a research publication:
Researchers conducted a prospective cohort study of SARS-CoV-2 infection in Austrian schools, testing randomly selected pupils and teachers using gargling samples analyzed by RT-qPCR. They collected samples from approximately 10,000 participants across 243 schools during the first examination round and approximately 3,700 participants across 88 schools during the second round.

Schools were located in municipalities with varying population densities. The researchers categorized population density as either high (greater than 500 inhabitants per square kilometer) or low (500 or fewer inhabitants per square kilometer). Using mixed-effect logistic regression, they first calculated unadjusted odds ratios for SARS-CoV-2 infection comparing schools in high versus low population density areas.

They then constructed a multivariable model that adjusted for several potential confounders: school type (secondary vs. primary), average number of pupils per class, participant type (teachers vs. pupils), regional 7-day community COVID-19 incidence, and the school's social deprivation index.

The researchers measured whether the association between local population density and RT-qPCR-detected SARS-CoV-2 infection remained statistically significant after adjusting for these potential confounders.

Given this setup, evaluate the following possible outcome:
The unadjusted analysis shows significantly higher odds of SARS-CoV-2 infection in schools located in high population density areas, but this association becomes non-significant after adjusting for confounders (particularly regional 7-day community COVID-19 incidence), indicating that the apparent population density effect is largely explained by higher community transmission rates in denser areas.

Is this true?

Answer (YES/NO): YES